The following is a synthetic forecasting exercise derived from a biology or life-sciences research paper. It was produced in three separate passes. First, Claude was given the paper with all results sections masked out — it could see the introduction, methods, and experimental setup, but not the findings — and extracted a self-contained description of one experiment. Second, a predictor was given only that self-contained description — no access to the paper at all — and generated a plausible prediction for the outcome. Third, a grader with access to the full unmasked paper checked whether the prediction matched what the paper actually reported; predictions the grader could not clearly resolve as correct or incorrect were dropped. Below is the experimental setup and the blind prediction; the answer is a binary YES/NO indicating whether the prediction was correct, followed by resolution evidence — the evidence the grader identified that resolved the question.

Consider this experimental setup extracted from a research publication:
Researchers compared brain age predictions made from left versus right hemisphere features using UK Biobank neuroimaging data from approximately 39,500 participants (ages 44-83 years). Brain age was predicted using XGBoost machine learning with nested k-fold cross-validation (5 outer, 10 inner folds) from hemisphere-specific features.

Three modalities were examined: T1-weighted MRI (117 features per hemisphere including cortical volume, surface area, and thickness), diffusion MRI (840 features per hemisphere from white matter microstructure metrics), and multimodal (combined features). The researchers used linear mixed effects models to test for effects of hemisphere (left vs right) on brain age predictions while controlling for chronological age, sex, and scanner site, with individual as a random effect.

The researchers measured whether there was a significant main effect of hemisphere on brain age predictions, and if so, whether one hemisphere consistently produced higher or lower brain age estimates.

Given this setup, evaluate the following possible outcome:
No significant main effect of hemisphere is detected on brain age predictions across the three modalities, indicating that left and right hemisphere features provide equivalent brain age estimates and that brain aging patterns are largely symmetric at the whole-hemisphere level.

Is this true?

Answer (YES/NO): YES